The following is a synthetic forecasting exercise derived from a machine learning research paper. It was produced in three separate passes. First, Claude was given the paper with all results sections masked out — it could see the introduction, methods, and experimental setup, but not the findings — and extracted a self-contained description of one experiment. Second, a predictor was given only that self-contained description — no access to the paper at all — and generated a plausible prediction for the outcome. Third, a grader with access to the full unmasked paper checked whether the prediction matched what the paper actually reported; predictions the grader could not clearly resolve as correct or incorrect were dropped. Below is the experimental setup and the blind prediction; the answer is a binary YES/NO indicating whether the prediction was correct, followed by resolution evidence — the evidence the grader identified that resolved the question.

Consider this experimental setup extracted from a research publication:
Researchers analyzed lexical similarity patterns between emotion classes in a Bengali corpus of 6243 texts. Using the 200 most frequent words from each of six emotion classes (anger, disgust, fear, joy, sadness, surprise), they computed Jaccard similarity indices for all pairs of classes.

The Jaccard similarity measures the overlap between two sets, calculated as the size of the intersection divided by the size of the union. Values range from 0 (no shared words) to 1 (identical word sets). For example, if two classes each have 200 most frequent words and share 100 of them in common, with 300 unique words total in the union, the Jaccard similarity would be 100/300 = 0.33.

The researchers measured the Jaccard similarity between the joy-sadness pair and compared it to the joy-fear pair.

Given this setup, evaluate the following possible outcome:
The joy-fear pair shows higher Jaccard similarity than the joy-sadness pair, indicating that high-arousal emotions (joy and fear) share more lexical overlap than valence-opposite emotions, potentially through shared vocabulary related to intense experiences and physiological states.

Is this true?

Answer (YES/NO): NO